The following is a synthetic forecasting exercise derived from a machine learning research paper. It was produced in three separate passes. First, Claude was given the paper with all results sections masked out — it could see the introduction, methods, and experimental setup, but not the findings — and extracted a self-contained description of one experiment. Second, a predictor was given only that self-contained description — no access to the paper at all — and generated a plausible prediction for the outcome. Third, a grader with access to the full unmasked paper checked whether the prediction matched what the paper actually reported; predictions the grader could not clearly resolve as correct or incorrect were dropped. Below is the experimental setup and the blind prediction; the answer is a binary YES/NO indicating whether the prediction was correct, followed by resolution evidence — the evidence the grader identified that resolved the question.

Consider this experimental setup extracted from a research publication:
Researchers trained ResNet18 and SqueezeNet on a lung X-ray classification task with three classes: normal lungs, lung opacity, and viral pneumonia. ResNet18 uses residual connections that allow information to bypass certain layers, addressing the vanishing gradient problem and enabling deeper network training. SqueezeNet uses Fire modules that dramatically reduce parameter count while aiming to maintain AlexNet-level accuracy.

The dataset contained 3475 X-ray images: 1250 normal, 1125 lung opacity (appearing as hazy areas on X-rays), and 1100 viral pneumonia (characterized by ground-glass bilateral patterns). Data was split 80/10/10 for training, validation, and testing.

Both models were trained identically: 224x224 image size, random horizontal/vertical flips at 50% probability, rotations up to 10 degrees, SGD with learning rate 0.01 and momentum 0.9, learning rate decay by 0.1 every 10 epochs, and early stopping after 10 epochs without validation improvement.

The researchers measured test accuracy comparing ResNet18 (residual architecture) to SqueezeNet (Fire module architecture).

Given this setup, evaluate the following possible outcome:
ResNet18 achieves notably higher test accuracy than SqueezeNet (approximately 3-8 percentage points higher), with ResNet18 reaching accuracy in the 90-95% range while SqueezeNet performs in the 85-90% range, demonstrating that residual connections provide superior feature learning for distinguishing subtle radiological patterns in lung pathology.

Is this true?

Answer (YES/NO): NO